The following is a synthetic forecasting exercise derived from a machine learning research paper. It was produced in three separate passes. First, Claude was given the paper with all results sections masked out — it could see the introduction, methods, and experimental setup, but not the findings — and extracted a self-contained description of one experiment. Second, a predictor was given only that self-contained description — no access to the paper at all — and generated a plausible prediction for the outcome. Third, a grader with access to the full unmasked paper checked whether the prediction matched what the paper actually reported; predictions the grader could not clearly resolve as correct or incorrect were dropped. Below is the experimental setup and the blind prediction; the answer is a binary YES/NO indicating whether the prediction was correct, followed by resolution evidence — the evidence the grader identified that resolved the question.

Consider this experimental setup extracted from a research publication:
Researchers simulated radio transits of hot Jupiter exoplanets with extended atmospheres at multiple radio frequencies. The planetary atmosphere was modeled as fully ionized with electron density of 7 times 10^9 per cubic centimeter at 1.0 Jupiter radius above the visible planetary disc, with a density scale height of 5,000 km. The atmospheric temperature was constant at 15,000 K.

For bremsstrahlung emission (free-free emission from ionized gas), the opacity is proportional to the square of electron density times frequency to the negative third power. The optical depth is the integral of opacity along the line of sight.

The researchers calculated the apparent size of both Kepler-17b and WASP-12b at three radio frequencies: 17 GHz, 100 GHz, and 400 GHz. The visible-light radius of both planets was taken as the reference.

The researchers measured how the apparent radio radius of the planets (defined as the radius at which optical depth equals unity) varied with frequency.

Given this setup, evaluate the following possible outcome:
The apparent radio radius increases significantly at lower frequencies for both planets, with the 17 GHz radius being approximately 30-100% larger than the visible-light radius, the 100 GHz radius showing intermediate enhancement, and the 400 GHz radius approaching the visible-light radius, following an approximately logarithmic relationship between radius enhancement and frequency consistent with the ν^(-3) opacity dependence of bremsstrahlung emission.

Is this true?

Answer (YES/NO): NO